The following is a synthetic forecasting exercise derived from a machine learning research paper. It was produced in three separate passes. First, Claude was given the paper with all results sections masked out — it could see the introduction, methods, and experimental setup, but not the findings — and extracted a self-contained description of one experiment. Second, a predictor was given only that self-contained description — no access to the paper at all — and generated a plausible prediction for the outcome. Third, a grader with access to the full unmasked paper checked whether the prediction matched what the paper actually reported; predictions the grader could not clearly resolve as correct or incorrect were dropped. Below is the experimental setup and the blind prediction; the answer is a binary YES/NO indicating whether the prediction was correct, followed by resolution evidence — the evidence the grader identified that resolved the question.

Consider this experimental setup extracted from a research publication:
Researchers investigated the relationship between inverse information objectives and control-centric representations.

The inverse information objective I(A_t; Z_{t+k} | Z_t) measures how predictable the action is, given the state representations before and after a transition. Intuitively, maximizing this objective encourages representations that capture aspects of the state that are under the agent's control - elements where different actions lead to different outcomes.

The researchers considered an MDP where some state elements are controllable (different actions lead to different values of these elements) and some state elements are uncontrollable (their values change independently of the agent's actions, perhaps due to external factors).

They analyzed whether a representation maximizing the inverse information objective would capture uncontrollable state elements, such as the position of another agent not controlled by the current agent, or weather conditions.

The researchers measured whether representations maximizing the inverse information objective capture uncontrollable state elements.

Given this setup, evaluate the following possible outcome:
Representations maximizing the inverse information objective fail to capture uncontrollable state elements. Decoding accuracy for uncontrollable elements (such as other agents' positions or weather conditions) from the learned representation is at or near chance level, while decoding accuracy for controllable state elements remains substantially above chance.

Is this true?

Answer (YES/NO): NO